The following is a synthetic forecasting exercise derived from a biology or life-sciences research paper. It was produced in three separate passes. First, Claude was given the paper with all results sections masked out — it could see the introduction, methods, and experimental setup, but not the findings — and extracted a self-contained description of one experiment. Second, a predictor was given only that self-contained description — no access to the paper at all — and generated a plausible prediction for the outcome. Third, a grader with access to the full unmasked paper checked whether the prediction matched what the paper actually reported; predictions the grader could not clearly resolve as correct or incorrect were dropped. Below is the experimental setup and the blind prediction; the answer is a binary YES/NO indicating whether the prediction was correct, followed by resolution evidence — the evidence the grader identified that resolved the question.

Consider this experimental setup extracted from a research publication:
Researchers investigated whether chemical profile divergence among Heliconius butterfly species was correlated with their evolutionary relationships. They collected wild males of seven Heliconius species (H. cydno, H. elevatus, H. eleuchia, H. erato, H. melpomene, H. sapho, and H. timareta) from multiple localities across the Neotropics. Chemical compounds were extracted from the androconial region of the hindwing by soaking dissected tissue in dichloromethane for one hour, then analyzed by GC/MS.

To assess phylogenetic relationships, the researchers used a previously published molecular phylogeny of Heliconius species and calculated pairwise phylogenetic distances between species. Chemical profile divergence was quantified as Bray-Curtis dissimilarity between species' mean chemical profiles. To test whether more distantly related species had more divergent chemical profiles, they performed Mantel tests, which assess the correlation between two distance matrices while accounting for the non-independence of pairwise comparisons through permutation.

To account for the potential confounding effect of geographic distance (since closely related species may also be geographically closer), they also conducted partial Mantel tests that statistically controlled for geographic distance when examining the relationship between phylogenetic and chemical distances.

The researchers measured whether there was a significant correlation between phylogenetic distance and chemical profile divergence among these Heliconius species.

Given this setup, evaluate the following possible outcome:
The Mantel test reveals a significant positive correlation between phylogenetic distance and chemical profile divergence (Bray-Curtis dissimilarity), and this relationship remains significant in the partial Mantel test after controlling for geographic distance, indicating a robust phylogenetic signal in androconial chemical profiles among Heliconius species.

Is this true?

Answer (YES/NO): YES